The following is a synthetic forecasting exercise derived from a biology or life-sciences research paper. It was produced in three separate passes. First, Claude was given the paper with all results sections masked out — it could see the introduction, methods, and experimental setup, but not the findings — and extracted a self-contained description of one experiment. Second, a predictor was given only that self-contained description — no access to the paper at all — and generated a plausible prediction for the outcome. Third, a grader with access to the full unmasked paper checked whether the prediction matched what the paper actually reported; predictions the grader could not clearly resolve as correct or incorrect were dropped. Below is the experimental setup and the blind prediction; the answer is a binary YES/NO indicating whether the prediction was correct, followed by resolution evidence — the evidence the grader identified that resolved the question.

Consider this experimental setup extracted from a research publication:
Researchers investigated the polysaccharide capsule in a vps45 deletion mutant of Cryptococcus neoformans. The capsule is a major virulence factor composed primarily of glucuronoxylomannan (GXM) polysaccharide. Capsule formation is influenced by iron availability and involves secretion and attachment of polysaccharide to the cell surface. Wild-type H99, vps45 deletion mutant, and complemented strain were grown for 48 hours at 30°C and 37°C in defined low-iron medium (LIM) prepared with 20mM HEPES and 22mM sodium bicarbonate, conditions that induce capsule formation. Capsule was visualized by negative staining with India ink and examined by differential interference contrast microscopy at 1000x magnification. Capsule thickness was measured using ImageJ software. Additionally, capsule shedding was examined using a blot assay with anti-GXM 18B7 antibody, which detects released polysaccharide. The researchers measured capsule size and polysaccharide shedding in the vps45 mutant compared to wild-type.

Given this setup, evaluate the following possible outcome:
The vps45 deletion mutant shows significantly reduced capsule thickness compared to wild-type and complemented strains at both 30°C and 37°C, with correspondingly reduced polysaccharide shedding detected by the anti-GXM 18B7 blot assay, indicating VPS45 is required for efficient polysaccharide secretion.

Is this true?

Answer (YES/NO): NO